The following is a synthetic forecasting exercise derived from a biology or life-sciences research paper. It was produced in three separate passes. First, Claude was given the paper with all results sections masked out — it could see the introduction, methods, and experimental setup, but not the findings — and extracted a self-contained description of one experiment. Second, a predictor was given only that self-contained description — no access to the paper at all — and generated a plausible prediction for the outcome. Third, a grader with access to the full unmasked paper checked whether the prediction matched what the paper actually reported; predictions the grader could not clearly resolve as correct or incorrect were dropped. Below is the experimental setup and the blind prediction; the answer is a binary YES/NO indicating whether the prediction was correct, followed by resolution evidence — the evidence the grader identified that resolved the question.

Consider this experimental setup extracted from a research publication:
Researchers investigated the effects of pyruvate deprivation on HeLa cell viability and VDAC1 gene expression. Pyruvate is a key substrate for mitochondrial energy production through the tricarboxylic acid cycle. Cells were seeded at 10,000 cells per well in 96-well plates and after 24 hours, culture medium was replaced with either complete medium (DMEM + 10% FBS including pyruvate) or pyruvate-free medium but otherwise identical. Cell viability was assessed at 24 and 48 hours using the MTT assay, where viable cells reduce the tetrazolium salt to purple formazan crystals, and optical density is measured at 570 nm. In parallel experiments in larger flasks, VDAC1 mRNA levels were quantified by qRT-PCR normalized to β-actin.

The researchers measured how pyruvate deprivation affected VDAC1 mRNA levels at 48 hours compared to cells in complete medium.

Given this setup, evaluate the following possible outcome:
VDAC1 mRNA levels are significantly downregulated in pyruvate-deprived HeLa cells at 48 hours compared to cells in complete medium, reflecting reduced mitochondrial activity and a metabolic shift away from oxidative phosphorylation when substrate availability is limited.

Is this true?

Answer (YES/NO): NO